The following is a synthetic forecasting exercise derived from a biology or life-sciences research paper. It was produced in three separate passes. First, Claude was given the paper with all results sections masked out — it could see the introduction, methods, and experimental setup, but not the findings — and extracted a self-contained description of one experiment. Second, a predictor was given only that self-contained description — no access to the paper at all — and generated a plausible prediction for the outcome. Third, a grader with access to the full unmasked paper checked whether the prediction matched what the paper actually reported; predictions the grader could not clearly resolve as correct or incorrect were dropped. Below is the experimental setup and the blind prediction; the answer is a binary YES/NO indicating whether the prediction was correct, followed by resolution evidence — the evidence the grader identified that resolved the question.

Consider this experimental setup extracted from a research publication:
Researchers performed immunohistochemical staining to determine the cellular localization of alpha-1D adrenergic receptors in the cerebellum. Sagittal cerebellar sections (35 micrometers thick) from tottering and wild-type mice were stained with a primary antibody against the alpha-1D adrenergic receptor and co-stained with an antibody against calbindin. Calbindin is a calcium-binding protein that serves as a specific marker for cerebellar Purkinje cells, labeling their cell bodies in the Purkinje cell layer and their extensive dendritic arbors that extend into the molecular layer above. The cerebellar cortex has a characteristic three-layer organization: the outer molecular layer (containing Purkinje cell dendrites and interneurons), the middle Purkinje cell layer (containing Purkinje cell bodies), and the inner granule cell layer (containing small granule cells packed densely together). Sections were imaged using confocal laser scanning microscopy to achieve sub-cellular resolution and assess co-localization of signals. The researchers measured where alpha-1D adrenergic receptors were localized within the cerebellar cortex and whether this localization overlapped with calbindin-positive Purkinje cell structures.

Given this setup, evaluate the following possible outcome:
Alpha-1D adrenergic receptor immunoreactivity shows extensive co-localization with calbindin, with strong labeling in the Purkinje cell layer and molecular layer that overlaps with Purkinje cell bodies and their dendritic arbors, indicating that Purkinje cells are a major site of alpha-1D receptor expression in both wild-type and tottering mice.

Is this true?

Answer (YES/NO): NO